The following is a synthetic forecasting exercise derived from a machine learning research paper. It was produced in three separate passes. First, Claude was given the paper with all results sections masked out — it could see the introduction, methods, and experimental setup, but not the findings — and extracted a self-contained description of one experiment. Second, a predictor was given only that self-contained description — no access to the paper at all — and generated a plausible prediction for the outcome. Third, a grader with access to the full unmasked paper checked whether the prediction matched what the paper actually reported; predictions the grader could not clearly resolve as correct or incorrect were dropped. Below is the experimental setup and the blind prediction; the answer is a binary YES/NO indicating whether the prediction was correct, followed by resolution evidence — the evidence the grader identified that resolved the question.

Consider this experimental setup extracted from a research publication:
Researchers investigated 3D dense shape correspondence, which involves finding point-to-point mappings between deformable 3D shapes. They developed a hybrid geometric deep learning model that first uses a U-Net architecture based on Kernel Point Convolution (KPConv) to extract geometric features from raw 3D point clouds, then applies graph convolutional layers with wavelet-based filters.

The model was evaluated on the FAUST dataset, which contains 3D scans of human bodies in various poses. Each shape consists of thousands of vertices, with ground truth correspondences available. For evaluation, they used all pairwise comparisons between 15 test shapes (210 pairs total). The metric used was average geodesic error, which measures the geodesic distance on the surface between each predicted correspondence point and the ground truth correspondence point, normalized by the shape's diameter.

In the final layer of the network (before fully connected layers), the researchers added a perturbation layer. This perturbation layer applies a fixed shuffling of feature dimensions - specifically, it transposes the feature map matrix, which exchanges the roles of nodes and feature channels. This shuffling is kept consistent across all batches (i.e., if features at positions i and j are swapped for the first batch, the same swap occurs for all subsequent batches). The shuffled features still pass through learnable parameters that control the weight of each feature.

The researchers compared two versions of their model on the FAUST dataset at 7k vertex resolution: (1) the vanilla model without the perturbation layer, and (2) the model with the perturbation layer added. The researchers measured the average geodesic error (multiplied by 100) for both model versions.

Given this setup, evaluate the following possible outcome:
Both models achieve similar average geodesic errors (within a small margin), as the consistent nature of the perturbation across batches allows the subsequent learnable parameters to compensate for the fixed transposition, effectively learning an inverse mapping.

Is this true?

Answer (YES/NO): NO